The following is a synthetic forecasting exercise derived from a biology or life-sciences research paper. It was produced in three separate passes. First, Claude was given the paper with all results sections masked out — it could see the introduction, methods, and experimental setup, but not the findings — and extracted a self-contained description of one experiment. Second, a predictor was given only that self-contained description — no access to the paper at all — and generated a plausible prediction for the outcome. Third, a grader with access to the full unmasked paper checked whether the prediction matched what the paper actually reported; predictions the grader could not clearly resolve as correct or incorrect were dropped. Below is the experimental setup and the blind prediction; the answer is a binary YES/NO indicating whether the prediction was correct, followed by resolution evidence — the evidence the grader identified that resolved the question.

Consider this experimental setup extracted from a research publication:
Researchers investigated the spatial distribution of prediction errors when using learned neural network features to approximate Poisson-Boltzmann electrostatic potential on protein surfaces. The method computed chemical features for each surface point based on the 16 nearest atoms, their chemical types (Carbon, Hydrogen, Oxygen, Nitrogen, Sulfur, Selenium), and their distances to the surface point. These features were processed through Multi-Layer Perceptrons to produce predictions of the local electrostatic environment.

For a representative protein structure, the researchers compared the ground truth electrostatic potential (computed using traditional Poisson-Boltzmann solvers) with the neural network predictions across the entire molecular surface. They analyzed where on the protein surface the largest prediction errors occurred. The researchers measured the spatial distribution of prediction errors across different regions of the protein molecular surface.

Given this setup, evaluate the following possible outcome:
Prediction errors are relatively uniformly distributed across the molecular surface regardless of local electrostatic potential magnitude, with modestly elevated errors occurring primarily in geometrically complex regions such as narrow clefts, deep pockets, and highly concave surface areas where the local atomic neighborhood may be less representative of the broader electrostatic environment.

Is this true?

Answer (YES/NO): NO